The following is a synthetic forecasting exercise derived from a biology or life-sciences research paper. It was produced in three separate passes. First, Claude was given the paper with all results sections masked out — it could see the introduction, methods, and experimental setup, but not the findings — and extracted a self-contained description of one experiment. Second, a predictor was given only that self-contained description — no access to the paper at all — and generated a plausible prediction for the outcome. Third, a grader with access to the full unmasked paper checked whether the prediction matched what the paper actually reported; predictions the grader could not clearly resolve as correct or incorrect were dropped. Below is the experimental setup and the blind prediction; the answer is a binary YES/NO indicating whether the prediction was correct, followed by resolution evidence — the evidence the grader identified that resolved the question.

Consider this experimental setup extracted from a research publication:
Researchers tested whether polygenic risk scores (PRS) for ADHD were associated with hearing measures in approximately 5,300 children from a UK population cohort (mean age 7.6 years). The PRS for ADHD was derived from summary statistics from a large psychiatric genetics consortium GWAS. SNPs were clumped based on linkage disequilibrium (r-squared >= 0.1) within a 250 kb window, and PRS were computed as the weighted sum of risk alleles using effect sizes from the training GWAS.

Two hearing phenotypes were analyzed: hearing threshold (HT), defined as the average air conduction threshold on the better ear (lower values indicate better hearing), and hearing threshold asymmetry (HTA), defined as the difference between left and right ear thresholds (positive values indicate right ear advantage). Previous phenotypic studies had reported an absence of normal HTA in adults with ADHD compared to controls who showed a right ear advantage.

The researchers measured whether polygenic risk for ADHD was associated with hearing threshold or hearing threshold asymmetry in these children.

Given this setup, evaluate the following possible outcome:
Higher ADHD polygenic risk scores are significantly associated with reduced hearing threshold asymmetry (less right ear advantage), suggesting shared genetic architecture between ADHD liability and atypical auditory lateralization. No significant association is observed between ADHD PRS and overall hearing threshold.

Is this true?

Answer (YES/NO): NO